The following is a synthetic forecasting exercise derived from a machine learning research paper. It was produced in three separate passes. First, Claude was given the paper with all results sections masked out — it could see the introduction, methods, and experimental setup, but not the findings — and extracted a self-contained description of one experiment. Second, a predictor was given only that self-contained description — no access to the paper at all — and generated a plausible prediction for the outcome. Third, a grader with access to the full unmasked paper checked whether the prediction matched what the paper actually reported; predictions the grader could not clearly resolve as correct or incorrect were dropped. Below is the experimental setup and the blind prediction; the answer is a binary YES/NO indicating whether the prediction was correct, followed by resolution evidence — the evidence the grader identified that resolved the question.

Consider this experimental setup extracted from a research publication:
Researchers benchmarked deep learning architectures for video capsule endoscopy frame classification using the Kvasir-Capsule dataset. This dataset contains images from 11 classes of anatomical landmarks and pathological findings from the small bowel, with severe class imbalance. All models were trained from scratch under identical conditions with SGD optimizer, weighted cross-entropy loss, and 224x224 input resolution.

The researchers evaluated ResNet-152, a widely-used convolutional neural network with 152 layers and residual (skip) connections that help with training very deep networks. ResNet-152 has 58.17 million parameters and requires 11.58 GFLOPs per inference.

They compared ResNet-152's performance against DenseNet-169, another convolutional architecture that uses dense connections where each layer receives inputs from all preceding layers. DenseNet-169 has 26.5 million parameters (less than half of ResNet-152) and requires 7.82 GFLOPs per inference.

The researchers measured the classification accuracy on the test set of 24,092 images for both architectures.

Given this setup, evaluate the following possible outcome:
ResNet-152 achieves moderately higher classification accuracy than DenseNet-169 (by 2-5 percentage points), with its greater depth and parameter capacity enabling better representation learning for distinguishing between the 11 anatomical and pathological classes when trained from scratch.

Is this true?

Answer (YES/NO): NO